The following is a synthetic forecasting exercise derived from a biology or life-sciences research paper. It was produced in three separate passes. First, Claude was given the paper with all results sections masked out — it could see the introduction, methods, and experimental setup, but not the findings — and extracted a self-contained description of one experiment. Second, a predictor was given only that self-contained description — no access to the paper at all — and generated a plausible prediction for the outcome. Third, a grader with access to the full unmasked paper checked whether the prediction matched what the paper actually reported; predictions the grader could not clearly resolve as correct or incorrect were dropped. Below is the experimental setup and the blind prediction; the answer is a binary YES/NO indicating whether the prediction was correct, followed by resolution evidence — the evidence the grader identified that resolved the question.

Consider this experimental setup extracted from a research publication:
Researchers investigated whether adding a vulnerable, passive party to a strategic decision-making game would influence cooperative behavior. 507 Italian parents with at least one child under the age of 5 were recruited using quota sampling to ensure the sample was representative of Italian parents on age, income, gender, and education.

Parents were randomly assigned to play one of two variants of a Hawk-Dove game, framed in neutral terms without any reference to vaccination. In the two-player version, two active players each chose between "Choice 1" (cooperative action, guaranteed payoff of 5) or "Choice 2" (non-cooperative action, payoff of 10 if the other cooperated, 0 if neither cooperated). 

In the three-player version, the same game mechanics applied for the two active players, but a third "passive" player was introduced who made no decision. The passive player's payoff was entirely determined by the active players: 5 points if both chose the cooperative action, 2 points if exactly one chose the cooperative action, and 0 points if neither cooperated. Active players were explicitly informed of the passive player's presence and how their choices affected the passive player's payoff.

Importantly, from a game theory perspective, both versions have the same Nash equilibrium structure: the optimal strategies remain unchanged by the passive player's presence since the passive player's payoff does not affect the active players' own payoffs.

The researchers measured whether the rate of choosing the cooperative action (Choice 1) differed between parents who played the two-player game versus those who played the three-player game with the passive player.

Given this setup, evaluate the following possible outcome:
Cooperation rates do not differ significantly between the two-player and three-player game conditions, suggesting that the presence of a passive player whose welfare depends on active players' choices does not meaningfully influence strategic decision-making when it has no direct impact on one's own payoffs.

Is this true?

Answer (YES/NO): NO